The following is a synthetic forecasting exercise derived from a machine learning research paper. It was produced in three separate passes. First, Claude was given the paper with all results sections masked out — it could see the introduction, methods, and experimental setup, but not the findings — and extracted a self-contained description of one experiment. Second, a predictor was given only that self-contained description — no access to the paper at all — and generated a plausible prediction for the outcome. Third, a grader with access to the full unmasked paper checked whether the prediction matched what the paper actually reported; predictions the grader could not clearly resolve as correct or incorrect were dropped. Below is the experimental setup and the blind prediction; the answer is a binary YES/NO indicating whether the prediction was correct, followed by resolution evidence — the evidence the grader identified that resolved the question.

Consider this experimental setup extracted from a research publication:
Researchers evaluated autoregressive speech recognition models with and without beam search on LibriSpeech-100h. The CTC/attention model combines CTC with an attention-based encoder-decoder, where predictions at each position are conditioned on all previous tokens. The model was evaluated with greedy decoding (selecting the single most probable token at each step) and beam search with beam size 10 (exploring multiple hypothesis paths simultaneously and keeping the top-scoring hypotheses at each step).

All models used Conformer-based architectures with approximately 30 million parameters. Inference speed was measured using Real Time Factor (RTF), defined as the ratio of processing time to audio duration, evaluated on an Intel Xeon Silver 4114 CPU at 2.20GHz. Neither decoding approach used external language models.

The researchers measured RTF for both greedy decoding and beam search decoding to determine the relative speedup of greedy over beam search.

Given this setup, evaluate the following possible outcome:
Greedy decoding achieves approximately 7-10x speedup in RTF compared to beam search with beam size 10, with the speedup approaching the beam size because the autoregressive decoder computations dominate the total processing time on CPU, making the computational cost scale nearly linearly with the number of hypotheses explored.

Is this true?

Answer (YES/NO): YES